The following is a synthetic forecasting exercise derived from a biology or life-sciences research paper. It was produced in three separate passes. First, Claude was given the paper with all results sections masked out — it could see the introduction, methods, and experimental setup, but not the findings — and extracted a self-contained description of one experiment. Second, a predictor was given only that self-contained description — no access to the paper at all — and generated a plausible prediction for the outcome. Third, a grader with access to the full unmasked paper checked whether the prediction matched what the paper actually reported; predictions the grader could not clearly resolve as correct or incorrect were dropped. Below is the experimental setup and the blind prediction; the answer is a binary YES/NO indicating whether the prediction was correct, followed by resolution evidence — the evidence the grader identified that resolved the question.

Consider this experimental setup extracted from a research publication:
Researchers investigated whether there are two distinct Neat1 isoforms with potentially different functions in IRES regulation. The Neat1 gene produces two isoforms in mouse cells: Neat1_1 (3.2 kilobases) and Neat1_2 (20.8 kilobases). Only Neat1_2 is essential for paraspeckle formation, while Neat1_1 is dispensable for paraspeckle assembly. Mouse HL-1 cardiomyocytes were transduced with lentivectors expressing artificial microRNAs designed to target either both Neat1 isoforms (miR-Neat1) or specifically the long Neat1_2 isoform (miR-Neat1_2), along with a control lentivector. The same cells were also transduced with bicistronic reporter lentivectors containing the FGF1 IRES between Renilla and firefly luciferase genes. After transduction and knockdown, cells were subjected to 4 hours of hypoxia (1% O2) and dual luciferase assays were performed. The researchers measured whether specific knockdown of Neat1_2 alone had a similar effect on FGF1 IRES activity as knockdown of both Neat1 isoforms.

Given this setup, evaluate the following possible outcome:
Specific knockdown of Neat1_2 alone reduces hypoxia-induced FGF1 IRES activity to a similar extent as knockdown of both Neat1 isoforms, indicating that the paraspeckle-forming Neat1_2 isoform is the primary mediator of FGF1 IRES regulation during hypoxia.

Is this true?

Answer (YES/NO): NO